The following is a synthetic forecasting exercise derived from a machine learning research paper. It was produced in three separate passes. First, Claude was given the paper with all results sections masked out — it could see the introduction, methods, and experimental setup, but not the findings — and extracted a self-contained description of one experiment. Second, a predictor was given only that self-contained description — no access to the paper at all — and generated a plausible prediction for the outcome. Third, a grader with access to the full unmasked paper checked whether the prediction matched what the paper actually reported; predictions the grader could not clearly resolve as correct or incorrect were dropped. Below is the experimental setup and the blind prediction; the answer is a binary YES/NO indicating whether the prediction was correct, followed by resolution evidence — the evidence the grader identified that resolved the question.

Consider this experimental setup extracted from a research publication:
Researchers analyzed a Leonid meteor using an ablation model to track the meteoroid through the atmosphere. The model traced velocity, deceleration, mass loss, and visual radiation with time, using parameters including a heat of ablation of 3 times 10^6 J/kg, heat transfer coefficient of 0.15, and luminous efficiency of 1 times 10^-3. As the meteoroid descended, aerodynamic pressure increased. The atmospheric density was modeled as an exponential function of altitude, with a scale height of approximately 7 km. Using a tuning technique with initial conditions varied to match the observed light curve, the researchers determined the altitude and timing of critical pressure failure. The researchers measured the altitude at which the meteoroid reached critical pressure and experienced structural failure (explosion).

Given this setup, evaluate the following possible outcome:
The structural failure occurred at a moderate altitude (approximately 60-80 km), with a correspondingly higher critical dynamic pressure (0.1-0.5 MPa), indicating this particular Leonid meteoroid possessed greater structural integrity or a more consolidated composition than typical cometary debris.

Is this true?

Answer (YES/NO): NO